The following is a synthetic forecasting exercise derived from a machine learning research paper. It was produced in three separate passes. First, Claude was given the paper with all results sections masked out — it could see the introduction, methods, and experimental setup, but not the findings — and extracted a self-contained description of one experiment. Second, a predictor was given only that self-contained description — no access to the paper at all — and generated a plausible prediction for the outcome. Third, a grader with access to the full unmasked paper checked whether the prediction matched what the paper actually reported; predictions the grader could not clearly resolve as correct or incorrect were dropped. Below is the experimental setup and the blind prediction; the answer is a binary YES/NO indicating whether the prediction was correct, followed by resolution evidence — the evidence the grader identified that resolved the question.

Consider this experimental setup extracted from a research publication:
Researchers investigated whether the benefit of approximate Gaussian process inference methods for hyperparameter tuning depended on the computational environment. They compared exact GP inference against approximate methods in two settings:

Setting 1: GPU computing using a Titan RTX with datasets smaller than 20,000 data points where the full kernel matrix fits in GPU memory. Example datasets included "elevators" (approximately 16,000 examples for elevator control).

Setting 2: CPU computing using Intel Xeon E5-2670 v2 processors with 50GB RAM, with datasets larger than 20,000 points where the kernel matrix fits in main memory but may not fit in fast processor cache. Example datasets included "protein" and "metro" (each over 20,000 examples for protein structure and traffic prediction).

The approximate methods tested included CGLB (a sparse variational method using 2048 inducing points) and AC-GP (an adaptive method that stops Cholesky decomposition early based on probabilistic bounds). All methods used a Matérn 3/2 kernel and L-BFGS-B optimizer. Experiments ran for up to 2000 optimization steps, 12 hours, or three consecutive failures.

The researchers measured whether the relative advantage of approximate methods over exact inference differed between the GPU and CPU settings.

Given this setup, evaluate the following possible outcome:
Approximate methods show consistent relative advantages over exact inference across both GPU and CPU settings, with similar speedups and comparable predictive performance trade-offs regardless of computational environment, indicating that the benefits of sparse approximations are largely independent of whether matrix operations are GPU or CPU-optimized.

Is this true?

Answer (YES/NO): NO